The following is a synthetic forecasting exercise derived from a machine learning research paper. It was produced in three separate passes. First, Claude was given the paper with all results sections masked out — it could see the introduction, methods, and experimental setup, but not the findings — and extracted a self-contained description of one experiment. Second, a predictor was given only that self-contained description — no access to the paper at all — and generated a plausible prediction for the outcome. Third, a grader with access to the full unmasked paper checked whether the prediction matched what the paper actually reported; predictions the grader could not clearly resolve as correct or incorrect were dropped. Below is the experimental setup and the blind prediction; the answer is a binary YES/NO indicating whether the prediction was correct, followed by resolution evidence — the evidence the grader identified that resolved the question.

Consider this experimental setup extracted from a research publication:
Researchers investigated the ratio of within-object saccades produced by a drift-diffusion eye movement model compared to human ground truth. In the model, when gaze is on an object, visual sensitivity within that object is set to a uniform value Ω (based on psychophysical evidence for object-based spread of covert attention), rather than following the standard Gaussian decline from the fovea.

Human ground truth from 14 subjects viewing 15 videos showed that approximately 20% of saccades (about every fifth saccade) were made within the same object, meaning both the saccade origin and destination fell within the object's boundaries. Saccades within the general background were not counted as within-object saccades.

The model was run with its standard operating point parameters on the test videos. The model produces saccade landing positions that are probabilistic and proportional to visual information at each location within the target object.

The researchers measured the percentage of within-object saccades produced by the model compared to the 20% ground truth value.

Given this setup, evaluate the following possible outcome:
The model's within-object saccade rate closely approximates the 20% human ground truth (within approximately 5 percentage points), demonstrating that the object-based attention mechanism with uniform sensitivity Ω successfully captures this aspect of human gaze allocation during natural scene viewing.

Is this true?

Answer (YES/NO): NO